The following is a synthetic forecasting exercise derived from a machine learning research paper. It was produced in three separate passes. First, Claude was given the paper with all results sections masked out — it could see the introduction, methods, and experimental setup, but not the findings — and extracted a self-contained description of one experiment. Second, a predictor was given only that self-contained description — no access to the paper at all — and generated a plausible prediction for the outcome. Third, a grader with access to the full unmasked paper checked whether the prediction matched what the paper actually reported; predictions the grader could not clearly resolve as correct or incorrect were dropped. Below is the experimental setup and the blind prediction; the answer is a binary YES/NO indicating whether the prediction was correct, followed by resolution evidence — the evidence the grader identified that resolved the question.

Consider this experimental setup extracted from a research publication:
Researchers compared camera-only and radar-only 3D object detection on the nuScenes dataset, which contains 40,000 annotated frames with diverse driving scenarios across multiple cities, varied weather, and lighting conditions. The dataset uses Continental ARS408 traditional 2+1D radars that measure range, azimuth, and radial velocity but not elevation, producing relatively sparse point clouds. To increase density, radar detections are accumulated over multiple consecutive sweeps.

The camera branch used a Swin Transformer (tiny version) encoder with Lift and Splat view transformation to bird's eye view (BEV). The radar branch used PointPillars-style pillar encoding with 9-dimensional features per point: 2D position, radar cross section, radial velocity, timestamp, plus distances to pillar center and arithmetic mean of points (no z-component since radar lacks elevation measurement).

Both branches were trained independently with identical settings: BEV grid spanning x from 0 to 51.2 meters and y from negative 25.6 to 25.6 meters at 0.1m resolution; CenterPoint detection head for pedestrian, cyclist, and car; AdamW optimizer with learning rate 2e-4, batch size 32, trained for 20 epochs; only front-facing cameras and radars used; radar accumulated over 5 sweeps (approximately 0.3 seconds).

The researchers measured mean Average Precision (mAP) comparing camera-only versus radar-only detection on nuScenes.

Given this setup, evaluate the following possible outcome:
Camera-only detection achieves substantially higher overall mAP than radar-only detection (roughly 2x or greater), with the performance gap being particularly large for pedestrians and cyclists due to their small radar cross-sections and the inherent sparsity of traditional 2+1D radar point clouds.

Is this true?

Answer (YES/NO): YES